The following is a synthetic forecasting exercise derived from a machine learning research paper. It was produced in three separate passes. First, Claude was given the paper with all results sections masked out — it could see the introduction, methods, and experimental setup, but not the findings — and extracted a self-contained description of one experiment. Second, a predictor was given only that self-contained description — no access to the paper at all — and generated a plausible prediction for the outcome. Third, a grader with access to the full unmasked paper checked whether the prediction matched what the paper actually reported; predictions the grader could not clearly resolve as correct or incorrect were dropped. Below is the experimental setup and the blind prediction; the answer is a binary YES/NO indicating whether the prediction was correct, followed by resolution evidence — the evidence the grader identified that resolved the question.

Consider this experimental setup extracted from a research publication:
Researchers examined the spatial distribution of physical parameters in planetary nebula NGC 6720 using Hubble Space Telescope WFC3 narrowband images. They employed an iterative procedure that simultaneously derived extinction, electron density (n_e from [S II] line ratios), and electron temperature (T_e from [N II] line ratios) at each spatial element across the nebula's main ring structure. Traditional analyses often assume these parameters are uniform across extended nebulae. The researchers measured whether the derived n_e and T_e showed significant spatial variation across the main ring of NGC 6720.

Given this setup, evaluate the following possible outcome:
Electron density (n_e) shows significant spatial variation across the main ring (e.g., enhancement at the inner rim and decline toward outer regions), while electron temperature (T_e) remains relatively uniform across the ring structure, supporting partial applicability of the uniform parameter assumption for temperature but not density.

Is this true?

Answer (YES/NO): NO